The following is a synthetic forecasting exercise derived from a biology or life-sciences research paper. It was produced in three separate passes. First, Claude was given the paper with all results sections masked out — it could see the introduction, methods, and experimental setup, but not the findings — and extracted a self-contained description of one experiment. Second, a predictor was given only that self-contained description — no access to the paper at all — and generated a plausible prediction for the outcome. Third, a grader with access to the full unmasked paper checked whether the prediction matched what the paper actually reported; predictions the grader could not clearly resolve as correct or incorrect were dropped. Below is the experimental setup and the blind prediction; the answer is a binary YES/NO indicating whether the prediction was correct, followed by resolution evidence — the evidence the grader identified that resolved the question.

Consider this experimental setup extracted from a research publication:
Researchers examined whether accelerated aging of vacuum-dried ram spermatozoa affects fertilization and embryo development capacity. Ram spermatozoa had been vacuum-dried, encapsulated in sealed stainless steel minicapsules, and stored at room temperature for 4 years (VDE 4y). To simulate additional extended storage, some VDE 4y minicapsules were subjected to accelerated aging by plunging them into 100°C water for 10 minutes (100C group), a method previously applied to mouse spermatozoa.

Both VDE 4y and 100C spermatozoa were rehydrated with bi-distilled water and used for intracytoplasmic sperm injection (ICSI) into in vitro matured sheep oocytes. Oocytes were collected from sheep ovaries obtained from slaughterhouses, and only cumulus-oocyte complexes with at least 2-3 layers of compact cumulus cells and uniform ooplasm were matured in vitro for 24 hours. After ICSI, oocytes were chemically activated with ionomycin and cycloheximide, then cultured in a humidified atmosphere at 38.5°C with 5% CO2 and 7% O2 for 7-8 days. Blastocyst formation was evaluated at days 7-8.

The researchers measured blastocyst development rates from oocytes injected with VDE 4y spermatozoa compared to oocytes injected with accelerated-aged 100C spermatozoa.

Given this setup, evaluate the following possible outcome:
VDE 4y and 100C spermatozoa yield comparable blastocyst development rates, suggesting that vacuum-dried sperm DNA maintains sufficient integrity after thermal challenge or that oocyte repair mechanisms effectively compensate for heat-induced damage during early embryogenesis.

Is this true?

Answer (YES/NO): YES